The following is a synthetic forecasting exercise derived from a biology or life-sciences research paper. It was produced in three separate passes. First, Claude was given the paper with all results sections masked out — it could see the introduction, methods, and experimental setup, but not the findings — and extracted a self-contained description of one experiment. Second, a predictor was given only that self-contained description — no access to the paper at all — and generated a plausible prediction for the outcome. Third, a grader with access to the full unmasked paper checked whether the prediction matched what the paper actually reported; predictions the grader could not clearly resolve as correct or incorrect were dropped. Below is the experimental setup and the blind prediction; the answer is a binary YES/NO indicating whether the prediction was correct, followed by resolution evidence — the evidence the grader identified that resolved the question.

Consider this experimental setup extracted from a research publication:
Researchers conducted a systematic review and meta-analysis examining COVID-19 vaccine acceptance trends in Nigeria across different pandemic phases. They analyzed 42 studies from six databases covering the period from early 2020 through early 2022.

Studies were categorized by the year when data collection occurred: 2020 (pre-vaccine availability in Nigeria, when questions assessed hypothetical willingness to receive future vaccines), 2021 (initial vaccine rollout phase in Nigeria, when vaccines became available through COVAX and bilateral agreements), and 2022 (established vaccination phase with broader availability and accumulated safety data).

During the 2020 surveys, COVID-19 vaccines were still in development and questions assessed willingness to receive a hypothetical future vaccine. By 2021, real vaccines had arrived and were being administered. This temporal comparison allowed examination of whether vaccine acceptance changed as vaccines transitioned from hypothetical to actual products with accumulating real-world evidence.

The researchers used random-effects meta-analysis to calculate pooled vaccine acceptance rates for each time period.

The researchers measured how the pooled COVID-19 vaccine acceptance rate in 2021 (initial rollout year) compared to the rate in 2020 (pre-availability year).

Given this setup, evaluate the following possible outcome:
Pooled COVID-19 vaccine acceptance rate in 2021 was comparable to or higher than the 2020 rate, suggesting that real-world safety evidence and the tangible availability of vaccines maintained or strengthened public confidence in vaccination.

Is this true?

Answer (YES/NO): NO